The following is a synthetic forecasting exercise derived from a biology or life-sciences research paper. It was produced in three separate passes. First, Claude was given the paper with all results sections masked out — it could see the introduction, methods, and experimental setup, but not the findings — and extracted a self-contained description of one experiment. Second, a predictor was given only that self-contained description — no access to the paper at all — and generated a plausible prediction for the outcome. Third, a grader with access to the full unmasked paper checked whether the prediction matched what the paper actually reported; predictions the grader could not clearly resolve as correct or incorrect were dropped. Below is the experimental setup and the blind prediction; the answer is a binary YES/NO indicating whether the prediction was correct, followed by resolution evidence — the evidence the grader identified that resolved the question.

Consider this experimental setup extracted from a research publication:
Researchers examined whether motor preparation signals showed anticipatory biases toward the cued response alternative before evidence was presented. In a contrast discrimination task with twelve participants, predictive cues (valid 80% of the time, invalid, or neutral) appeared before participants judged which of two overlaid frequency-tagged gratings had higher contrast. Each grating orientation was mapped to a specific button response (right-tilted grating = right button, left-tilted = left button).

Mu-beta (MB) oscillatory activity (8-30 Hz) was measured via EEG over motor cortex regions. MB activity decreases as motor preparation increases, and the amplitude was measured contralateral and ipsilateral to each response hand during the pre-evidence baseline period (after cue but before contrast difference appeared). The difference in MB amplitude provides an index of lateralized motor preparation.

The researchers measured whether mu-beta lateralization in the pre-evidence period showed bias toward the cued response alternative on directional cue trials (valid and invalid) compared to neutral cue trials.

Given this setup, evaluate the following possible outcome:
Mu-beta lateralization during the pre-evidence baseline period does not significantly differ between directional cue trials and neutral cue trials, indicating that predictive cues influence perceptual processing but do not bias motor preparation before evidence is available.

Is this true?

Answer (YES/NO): NO